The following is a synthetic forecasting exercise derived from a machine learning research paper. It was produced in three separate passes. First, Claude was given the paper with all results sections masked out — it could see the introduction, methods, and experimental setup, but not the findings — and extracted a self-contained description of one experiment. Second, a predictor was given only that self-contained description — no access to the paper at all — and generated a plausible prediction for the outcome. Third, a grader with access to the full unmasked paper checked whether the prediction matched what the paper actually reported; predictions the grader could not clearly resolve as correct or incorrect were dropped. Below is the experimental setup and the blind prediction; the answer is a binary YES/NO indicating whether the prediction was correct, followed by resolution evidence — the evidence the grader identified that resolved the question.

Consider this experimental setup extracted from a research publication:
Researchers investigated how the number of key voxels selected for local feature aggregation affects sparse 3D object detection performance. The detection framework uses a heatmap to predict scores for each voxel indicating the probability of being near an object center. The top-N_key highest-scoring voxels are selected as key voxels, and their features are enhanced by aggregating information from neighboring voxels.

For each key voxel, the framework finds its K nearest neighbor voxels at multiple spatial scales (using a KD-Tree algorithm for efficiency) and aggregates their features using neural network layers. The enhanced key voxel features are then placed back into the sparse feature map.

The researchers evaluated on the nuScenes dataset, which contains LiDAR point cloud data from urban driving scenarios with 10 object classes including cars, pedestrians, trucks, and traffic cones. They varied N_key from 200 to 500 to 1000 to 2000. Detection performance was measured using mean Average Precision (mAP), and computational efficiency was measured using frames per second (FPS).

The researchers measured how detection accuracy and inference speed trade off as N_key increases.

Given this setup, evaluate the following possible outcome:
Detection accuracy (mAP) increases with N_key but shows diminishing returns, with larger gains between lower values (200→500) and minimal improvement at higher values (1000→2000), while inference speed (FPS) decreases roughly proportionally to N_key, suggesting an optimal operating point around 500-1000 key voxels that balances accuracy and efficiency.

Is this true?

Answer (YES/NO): NO